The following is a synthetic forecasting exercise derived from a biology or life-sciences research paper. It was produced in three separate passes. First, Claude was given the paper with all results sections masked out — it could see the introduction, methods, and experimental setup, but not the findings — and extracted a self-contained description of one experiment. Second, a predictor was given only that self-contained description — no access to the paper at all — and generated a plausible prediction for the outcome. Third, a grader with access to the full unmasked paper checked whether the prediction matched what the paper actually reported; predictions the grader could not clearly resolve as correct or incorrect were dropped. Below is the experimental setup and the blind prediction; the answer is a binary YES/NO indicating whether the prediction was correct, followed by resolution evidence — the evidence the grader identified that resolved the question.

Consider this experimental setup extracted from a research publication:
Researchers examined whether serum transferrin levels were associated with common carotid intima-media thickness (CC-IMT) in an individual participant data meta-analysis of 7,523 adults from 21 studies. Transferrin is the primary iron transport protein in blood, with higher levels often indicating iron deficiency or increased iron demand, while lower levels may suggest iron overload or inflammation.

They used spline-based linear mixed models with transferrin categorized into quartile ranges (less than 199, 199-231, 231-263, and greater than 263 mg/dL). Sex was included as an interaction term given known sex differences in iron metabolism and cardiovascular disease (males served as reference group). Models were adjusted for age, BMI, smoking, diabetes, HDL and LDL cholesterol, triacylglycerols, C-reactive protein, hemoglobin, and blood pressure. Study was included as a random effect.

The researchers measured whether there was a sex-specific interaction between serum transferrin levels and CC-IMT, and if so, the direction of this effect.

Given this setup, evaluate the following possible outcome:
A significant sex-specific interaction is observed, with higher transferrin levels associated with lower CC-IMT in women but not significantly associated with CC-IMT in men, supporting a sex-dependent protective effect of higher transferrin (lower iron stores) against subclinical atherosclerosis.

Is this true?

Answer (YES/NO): YES